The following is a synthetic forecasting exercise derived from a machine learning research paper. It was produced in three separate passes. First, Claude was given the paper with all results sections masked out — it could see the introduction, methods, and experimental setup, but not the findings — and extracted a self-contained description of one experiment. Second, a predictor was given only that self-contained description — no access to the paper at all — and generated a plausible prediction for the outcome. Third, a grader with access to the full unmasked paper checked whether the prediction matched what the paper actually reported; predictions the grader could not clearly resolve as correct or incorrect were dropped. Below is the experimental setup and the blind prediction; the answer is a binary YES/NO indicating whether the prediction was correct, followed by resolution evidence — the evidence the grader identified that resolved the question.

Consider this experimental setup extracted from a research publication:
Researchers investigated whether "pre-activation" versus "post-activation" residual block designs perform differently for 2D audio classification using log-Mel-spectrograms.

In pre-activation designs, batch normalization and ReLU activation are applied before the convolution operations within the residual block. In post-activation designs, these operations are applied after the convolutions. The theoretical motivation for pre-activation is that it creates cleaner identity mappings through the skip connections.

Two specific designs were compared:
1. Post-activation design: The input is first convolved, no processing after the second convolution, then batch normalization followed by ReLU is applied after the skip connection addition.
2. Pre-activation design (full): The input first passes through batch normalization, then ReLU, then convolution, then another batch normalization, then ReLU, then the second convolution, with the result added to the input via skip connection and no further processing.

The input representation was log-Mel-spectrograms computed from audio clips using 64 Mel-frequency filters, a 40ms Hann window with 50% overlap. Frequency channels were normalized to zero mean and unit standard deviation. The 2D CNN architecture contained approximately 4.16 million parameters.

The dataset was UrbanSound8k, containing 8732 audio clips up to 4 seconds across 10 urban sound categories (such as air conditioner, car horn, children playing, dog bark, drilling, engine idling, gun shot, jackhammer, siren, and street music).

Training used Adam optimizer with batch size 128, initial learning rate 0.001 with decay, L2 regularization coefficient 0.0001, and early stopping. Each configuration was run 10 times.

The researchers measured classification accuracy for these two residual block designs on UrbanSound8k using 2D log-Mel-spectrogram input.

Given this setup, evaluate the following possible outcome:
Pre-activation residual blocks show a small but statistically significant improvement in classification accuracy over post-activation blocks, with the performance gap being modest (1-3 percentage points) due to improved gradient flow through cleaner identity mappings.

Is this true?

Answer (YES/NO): NO